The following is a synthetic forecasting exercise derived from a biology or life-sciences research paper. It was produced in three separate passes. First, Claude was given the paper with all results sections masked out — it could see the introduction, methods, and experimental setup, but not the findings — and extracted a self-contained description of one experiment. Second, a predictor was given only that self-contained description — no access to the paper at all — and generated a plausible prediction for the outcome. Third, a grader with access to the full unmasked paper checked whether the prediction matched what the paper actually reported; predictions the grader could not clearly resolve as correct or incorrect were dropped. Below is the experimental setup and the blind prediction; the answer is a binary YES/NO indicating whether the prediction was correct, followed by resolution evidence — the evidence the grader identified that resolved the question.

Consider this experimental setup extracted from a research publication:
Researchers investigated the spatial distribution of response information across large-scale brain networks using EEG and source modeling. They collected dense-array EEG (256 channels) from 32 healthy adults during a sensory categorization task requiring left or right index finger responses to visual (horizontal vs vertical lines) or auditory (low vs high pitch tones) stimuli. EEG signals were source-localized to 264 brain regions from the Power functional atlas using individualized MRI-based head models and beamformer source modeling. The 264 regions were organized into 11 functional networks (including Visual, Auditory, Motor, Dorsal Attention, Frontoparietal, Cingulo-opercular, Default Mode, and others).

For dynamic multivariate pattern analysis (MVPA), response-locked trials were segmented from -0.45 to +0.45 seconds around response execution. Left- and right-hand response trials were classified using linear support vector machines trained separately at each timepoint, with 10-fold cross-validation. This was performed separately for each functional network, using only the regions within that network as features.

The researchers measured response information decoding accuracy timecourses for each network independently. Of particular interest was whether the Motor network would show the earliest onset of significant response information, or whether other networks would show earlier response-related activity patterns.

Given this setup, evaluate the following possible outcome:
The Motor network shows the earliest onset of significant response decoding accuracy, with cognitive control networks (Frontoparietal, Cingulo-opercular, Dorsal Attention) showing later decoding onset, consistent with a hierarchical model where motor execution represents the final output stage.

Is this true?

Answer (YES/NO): NO